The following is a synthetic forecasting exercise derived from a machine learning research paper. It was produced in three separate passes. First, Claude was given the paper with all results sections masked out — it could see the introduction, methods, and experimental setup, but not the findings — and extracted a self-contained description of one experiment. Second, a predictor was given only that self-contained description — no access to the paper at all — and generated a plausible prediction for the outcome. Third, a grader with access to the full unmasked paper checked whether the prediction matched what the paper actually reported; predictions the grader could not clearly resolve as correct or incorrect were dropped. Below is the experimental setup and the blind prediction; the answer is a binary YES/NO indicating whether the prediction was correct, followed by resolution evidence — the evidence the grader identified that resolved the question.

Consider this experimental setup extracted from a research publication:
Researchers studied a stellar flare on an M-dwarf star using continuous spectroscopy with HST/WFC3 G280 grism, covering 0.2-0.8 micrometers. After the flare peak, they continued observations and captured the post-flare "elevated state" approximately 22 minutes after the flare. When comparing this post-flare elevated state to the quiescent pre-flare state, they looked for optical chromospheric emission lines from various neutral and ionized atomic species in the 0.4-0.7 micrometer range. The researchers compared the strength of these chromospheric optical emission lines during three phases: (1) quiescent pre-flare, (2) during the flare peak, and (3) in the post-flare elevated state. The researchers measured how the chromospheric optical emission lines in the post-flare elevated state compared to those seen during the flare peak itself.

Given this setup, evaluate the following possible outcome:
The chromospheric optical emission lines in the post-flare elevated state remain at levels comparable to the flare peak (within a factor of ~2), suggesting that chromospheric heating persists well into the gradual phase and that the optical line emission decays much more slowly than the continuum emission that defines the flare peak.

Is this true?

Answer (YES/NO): NO